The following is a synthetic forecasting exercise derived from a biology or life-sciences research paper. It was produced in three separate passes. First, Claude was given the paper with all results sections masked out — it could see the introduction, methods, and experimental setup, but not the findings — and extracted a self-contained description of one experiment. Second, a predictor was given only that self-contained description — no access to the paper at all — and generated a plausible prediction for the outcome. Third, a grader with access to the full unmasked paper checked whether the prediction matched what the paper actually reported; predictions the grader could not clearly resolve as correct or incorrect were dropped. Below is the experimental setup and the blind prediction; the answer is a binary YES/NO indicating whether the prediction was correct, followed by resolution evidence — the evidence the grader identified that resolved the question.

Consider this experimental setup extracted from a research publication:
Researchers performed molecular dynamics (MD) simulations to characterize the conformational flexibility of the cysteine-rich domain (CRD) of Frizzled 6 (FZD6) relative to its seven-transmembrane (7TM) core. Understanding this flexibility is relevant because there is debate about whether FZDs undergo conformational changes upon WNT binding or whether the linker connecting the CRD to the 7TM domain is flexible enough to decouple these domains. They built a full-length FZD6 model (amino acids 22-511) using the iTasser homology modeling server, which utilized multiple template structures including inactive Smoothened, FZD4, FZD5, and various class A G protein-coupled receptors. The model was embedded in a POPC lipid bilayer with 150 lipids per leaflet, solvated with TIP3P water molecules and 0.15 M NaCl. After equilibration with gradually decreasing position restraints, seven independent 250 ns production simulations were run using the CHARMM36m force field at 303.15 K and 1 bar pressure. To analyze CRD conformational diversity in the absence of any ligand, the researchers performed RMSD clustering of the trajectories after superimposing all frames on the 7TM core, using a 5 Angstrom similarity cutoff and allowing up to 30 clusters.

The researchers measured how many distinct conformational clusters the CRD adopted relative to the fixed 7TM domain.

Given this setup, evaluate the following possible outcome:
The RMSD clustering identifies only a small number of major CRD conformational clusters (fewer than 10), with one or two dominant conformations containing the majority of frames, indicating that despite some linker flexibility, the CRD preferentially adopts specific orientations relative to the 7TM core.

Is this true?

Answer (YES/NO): NO